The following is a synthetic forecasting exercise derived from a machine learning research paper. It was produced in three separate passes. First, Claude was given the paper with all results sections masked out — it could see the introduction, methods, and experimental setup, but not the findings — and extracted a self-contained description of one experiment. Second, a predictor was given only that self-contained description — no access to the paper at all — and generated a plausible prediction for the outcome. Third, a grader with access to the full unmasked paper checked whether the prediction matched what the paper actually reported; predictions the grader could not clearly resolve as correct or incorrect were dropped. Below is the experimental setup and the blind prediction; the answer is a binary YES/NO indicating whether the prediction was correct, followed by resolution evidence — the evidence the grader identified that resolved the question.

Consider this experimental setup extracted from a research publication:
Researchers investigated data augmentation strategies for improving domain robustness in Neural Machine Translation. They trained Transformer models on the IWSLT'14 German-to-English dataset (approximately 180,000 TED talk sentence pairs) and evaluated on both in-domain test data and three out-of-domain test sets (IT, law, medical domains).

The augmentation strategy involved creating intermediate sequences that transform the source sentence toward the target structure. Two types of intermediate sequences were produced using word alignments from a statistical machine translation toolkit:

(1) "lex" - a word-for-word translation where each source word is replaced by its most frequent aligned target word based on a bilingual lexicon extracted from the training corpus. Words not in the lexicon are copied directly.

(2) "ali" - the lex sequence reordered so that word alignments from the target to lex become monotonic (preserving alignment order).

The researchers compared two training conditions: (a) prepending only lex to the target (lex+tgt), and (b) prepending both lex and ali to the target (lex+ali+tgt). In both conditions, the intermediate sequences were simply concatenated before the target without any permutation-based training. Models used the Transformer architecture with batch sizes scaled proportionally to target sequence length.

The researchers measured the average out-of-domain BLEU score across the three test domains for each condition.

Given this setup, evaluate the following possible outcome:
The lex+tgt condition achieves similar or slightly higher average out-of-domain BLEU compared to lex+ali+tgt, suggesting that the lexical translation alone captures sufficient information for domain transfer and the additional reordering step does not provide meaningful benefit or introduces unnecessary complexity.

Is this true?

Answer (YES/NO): NO